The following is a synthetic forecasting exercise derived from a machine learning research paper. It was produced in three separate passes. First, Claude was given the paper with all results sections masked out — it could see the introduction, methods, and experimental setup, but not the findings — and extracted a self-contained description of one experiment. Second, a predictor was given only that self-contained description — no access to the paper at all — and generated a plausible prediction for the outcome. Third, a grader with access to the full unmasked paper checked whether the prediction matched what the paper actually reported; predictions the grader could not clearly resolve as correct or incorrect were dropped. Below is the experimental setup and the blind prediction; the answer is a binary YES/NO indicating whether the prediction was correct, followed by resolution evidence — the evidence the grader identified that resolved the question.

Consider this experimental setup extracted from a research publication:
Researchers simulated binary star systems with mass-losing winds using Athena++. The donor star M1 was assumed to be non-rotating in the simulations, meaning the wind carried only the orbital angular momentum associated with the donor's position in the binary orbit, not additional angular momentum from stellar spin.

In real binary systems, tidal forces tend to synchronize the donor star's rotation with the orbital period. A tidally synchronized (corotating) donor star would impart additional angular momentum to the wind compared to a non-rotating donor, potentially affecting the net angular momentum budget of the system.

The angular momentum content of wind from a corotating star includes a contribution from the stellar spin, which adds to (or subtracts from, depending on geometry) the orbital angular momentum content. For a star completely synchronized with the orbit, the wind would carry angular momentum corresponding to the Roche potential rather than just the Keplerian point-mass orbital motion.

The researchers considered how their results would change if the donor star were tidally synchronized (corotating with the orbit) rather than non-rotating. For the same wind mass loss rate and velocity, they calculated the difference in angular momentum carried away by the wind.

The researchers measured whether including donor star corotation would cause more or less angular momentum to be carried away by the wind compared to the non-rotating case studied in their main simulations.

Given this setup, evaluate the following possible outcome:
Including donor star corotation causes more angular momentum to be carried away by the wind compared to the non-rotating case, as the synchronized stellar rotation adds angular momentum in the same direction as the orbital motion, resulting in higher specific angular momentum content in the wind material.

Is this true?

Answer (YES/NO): YES